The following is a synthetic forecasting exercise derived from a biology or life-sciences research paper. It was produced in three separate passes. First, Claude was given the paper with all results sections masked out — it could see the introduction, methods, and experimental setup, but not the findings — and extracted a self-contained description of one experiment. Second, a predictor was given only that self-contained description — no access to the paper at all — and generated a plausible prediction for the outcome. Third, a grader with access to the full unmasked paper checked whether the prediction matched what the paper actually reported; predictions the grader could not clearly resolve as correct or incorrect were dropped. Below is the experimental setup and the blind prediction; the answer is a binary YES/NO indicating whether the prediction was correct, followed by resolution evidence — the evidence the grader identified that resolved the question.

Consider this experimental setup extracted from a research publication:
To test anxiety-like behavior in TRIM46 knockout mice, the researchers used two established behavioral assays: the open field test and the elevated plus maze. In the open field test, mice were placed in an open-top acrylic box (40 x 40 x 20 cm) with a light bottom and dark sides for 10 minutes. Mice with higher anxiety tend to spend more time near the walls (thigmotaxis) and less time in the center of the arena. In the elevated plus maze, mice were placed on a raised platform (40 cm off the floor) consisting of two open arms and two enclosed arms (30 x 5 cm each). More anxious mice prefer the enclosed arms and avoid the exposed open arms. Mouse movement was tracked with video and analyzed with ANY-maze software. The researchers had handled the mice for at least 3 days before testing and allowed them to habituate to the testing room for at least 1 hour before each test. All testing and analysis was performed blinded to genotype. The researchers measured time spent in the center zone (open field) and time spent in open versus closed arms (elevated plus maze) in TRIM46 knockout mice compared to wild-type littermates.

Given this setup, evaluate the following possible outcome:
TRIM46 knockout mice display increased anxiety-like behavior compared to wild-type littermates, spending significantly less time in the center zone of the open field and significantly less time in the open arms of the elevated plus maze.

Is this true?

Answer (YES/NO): NO